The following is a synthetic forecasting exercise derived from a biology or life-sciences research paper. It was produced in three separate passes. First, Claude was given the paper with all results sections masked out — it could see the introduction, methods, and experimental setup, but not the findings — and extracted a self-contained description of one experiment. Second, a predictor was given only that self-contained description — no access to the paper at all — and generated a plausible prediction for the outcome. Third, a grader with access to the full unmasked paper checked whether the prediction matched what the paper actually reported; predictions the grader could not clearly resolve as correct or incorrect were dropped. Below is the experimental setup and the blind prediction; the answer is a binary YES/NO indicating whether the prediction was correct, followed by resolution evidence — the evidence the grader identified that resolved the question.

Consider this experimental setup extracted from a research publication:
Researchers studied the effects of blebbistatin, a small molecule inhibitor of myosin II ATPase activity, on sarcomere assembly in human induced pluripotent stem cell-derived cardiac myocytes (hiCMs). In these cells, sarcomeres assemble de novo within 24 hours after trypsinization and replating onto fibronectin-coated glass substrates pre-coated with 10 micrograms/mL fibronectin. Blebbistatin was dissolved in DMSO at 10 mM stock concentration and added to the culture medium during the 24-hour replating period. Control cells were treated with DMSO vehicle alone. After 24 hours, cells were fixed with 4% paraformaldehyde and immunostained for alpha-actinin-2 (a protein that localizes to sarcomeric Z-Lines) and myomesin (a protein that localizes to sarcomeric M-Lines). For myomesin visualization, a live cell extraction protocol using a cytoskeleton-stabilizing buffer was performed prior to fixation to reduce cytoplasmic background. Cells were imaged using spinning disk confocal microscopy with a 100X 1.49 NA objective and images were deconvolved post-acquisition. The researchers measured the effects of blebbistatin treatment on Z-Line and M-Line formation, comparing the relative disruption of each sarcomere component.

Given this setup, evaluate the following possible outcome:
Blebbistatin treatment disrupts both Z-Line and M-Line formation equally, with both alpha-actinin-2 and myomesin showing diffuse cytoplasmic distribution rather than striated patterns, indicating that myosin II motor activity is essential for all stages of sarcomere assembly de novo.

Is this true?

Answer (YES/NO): NO